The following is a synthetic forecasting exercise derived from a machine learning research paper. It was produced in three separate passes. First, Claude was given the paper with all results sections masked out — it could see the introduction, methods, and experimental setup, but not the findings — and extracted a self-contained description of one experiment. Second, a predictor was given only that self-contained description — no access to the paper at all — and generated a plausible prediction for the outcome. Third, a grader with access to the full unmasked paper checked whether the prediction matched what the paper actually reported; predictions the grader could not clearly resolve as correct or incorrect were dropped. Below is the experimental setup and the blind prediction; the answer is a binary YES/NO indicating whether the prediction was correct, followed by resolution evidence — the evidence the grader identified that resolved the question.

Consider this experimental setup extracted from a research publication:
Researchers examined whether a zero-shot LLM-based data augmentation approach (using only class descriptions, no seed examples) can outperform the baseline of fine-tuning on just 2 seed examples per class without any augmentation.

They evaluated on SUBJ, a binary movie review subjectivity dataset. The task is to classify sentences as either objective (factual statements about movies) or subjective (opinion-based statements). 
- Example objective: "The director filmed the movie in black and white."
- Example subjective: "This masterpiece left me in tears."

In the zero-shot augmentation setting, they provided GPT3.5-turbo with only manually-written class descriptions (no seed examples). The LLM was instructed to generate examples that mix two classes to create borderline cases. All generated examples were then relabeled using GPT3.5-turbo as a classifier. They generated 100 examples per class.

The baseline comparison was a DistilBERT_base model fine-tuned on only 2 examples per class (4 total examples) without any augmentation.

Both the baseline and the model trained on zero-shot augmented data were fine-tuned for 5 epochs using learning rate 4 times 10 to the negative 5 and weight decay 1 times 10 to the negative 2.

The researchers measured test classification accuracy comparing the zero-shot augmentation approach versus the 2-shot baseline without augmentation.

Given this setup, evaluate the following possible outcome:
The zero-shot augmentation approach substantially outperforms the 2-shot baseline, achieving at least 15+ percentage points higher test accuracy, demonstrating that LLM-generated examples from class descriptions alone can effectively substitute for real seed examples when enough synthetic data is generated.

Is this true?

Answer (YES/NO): YES